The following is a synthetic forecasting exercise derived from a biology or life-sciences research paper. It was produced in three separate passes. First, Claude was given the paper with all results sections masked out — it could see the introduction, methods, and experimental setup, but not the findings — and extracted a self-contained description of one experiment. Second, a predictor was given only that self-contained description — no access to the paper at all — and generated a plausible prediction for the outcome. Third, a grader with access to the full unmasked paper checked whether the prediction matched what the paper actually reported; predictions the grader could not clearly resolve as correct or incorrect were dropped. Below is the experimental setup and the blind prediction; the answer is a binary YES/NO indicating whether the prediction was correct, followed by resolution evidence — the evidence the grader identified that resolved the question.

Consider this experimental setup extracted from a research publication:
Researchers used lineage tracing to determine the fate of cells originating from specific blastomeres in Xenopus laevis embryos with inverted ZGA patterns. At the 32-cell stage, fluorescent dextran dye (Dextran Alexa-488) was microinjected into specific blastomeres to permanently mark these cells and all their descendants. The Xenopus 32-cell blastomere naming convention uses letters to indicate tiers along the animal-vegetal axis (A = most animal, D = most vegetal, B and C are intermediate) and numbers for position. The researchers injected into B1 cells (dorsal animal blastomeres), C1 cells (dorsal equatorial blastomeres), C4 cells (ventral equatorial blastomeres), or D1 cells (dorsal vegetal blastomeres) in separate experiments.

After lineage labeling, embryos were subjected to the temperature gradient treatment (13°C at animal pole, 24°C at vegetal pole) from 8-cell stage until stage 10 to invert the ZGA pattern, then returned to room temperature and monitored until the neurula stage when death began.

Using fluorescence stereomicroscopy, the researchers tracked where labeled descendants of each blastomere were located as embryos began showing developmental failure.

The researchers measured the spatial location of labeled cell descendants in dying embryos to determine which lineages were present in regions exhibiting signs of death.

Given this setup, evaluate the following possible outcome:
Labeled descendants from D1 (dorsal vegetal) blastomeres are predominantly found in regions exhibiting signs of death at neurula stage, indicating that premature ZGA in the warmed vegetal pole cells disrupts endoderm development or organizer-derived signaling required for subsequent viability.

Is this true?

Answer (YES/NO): NO